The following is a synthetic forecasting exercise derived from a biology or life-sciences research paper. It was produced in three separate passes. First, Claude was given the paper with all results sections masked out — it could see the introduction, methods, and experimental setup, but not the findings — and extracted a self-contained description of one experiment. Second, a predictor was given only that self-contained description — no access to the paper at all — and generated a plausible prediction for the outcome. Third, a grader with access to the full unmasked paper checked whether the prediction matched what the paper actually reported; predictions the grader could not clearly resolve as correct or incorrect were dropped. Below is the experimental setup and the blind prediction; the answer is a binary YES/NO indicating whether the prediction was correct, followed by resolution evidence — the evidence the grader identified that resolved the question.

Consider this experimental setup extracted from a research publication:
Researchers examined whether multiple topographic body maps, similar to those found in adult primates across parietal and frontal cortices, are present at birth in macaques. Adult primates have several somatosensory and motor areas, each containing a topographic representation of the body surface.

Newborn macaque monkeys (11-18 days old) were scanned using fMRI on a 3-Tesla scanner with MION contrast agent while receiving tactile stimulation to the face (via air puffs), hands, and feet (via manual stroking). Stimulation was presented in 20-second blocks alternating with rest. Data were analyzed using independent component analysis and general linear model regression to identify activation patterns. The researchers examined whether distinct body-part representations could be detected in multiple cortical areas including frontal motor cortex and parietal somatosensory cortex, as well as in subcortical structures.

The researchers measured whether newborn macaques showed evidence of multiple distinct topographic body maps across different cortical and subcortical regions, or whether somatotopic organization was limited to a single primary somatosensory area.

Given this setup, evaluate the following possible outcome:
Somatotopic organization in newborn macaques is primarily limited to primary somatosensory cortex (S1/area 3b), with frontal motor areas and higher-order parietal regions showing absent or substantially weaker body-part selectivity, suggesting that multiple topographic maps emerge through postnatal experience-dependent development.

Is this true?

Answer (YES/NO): NO